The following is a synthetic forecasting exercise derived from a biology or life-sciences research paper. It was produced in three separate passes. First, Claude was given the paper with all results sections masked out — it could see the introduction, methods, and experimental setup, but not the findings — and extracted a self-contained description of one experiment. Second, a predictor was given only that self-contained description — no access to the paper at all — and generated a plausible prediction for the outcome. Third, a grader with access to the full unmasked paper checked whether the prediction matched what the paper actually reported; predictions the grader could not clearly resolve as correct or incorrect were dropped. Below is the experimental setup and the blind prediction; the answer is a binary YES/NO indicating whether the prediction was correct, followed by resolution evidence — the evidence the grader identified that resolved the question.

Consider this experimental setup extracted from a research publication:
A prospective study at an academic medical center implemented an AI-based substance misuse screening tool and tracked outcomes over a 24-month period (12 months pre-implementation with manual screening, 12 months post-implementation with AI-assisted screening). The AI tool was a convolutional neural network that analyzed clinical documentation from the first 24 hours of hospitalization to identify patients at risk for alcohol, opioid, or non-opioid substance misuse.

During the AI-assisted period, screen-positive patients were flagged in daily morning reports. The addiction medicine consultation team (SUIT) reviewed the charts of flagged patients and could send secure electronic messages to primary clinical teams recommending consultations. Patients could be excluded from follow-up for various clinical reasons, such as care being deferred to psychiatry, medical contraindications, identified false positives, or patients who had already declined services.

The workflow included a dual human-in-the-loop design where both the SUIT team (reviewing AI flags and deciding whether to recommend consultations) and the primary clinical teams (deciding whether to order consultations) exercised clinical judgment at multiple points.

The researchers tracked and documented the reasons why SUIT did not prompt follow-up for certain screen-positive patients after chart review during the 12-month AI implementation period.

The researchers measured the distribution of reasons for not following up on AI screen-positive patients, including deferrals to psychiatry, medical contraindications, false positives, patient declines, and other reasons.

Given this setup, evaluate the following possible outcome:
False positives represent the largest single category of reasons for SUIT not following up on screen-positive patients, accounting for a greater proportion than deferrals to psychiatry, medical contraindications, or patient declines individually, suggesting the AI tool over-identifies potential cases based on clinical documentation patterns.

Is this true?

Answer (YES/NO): NO